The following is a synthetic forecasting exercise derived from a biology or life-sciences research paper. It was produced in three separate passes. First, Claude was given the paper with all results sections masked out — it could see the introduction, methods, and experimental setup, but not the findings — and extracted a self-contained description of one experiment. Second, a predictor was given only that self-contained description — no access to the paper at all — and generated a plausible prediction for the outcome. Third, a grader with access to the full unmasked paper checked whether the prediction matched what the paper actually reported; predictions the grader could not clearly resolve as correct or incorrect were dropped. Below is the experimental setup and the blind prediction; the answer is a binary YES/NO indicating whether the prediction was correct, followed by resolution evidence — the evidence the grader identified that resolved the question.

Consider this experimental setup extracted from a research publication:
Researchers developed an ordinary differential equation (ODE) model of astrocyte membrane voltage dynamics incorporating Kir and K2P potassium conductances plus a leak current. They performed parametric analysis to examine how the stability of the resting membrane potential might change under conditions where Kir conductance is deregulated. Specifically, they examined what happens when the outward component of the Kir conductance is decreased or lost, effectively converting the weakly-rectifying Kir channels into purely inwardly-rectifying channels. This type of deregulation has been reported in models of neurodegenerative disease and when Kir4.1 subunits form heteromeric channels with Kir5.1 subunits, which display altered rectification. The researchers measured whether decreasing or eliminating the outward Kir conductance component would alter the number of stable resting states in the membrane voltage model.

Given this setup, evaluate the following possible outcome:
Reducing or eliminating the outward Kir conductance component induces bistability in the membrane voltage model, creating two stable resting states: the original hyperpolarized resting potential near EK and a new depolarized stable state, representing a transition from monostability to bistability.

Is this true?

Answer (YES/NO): YES